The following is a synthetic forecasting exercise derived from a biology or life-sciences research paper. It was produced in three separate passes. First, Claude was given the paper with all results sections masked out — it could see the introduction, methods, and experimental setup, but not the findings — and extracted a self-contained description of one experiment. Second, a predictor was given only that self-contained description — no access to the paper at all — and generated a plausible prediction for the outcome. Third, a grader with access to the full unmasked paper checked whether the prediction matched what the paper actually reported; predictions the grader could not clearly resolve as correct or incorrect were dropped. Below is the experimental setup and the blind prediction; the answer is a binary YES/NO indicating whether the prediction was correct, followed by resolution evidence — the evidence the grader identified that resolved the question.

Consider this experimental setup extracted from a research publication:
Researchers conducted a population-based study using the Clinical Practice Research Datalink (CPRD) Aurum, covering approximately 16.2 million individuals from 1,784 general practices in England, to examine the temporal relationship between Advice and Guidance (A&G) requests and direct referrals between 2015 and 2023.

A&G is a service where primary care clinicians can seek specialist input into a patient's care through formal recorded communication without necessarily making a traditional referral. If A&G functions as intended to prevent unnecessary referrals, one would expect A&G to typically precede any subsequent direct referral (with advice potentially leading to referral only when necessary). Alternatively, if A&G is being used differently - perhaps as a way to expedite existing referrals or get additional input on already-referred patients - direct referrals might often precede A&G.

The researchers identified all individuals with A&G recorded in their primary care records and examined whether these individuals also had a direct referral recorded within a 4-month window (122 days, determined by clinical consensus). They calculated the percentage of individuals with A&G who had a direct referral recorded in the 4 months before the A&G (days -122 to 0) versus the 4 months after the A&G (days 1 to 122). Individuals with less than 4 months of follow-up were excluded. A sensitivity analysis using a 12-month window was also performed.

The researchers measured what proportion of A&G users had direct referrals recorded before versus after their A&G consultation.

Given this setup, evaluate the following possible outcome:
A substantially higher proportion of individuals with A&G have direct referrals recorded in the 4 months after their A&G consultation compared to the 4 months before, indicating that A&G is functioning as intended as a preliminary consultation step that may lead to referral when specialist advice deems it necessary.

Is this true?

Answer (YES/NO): NO